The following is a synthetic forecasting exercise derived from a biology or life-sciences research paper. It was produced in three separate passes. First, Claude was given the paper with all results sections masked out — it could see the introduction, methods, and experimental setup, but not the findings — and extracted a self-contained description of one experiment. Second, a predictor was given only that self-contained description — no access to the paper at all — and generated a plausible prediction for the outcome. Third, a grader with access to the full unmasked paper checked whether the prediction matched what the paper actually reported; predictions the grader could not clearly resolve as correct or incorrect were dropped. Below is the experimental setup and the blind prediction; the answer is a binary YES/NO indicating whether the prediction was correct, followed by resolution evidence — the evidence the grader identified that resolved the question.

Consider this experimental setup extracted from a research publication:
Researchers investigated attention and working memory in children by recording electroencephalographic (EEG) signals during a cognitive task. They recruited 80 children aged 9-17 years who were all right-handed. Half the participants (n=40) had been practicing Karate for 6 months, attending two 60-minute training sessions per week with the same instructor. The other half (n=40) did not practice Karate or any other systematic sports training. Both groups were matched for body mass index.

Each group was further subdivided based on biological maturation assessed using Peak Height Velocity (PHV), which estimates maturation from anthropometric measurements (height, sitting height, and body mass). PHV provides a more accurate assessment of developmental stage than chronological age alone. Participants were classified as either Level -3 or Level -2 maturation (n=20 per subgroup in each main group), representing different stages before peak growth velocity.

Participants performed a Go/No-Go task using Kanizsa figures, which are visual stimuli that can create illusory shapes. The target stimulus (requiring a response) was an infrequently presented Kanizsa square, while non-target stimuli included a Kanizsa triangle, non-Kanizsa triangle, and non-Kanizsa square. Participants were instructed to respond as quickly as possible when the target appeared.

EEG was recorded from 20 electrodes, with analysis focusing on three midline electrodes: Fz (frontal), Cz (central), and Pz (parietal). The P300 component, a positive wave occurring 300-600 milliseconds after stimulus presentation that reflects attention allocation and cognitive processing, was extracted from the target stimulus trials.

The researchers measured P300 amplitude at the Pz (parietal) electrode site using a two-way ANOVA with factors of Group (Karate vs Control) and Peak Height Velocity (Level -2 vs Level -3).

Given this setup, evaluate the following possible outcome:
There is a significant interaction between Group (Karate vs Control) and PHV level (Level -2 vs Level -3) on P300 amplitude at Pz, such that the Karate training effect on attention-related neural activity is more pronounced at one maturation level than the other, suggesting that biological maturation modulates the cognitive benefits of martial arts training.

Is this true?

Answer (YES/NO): YES